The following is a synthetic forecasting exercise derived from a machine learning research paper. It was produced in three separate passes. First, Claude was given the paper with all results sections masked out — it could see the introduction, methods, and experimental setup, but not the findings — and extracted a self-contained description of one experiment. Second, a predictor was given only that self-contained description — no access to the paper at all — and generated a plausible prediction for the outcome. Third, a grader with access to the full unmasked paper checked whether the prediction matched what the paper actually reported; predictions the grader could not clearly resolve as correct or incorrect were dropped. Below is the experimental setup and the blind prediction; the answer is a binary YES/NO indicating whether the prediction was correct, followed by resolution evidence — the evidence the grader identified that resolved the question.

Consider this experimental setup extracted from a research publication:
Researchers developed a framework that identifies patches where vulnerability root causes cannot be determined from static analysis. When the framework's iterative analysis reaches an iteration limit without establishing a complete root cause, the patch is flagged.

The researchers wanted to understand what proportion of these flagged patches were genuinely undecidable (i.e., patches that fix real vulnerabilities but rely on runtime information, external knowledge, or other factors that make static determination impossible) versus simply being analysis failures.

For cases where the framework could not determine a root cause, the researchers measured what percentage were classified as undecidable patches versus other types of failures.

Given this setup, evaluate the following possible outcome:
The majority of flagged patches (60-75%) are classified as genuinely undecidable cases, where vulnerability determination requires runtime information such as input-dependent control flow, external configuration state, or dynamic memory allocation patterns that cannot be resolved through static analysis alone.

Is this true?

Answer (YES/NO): NO